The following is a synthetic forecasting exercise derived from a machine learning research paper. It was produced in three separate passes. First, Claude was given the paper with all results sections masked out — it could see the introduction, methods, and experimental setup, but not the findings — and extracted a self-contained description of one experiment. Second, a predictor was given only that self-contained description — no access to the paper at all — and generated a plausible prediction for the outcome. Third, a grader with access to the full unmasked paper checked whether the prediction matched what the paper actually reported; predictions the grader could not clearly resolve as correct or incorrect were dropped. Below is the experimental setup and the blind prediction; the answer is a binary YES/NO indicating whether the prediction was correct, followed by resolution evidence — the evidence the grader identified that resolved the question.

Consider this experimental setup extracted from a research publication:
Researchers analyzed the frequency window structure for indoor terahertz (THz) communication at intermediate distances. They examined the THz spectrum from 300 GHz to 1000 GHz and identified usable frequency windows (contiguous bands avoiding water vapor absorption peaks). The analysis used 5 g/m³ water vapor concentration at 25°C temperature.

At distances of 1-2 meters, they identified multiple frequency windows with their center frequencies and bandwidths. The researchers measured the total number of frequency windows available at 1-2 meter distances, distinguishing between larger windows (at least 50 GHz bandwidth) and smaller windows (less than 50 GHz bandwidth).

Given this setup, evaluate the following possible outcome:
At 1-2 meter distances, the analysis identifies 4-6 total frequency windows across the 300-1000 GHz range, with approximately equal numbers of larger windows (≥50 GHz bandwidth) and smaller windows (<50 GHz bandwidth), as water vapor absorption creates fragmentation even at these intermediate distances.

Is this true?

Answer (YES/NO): NO